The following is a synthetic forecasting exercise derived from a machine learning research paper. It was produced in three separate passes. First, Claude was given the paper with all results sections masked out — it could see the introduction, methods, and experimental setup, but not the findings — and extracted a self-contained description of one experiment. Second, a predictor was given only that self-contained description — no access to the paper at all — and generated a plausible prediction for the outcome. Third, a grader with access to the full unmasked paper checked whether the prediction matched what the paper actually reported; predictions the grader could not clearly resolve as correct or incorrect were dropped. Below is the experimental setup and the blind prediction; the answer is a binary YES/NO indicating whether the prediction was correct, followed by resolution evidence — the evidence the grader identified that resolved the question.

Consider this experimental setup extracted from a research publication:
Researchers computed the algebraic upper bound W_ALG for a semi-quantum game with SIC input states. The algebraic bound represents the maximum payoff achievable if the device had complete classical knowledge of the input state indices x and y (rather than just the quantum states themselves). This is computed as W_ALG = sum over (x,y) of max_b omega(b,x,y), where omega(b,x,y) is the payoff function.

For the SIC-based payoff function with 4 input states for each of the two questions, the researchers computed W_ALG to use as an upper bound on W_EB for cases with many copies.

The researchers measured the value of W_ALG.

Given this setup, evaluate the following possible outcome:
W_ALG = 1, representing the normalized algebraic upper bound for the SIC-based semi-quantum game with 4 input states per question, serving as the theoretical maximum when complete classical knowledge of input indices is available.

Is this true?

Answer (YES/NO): NO